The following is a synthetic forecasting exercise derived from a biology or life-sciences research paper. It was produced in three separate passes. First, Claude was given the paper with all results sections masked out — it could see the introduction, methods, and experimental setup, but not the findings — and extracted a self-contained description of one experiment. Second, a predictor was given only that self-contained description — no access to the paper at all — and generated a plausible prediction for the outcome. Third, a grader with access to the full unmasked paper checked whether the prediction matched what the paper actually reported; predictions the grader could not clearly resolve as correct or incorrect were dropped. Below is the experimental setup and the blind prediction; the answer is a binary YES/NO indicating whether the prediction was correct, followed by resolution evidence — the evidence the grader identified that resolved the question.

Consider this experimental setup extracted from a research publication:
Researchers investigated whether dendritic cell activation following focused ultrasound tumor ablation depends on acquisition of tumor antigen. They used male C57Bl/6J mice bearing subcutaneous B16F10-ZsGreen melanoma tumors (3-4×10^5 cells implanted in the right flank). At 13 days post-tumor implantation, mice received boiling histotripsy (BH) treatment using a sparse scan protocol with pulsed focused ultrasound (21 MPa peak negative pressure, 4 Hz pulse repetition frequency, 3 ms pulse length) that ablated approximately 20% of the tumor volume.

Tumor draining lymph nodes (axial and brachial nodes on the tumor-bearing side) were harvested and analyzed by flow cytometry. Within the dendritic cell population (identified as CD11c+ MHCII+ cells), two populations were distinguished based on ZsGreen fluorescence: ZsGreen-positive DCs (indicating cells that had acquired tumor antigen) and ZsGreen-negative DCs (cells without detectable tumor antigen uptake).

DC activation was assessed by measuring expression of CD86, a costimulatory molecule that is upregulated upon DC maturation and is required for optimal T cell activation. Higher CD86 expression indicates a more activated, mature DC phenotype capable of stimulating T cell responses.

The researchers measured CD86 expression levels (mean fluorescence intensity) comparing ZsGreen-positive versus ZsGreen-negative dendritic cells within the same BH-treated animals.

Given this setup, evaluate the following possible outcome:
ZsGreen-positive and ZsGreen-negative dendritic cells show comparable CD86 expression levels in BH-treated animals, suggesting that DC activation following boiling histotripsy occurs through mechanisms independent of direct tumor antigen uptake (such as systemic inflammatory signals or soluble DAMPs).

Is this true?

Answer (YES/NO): NO